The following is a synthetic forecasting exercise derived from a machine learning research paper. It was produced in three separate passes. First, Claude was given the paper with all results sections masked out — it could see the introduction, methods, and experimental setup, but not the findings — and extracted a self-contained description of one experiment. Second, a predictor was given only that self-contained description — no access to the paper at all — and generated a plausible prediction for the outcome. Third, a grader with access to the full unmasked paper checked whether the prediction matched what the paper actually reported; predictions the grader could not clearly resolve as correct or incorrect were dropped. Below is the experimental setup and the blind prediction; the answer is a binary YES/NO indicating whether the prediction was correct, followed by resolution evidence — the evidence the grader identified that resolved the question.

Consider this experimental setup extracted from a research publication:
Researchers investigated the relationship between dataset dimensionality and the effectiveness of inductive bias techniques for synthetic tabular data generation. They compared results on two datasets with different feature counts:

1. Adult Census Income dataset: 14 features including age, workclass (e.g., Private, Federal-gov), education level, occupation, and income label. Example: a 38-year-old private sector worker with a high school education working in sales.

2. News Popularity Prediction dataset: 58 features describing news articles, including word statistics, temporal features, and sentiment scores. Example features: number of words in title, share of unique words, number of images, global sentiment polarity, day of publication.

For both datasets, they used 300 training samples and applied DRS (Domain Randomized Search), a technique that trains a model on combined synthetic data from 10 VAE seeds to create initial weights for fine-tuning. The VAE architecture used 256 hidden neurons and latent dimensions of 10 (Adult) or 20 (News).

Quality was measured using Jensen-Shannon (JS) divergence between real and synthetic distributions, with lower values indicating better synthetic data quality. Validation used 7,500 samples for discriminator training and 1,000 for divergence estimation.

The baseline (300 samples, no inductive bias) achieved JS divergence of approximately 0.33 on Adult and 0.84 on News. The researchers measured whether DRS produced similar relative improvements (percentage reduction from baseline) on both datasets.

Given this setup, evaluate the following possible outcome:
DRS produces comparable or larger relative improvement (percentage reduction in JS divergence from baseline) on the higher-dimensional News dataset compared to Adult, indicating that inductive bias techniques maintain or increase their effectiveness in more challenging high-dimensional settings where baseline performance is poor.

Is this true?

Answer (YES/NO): NO